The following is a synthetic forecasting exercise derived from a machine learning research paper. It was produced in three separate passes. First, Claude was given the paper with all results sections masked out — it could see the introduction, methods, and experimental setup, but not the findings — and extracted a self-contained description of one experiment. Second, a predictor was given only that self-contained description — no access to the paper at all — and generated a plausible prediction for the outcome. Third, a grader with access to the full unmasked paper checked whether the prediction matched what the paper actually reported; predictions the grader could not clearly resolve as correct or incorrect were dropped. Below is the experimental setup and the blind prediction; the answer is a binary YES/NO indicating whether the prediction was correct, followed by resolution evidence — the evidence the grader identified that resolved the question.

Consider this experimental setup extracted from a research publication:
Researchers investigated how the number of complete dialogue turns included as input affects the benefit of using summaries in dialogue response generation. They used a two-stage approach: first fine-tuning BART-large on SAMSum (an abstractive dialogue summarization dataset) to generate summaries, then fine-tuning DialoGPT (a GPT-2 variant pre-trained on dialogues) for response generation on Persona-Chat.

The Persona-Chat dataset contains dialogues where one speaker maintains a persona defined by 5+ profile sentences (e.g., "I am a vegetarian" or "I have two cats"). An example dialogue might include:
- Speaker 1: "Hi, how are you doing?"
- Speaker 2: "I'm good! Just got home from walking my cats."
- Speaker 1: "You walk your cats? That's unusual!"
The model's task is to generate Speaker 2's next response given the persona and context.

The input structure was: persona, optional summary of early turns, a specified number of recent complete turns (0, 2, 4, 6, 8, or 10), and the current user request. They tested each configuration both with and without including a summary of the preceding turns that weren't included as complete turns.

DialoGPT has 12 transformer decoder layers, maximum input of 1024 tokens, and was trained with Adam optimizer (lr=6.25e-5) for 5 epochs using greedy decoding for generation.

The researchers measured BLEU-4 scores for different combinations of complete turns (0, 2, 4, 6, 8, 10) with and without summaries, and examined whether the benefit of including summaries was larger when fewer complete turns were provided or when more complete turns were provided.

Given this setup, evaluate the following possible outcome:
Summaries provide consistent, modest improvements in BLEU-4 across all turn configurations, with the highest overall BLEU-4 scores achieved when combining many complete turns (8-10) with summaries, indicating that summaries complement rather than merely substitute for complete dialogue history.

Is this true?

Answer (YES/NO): NO